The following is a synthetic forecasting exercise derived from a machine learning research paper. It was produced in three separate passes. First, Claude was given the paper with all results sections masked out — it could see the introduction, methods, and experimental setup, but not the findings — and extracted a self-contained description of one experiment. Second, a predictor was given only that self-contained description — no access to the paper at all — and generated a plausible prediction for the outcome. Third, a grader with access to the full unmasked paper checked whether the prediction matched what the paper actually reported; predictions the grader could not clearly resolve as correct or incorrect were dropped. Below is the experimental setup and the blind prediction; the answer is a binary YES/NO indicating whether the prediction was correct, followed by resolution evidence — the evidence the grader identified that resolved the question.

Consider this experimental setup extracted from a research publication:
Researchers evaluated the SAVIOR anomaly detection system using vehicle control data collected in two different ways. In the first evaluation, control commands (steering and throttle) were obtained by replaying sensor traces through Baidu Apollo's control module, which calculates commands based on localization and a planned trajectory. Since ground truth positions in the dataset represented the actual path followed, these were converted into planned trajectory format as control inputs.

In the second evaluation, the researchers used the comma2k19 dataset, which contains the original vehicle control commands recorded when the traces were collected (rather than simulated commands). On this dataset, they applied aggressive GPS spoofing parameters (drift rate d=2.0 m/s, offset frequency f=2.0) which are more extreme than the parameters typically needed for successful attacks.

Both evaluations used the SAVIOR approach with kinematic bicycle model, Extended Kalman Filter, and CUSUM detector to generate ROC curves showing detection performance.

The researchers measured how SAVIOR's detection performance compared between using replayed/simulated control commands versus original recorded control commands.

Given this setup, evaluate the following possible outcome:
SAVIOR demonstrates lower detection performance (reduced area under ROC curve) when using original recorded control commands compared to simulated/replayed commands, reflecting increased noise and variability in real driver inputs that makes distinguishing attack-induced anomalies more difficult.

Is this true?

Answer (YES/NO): NO